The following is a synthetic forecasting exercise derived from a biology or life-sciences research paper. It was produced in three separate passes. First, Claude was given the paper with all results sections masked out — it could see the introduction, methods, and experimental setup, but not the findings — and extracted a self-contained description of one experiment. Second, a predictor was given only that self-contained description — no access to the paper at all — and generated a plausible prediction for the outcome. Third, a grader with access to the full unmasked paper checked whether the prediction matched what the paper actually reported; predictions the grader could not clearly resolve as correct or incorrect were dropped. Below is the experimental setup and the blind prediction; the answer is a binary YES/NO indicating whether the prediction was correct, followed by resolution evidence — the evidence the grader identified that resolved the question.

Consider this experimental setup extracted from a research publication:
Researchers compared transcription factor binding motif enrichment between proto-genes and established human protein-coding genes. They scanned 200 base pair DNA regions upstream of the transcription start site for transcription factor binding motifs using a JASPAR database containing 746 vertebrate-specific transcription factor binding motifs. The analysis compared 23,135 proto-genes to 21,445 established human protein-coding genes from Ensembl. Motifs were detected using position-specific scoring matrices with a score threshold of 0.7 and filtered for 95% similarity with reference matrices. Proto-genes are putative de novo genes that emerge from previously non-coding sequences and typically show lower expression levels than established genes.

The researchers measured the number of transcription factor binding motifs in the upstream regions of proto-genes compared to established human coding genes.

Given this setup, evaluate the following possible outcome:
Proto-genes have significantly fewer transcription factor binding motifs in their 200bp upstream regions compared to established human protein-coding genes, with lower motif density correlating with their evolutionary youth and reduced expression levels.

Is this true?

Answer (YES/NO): NO